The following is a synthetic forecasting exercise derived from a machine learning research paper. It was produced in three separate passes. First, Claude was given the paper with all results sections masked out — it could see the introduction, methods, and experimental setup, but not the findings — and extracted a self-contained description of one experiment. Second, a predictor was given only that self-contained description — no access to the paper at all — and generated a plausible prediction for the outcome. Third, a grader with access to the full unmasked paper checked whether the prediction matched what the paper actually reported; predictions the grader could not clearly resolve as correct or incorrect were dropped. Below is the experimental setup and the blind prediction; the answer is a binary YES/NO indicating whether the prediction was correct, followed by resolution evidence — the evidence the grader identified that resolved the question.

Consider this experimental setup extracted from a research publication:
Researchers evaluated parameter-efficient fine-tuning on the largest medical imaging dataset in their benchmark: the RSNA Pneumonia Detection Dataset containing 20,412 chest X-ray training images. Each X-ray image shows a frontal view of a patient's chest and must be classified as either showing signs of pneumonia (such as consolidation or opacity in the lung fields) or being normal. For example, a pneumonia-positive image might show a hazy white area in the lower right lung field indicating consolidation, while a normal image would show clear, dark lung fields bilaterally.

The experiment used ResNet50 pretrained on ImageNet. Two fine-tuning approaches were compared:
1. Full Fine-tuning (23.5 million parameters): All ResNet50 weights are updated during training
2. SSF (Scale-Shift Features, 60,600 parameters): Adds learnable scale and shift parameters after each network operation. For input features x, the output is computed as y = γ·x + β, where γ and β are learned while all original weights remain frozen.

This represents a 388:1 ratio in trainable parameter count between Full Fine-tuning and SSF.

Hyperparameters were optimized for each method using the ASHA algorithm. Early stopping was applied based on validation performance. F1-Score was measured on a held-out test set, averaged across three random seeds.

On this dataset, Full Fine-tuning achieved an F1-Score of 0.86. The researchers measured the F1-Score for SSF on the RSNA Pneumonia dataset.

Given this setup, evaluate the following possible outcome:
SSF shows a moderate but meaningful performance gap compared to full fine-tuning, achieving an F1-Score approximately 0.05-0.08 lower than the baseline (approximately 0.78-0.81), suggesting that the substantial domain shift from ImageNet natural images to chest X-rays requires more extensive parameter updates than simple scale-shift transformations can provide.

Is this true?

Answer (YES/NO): NO